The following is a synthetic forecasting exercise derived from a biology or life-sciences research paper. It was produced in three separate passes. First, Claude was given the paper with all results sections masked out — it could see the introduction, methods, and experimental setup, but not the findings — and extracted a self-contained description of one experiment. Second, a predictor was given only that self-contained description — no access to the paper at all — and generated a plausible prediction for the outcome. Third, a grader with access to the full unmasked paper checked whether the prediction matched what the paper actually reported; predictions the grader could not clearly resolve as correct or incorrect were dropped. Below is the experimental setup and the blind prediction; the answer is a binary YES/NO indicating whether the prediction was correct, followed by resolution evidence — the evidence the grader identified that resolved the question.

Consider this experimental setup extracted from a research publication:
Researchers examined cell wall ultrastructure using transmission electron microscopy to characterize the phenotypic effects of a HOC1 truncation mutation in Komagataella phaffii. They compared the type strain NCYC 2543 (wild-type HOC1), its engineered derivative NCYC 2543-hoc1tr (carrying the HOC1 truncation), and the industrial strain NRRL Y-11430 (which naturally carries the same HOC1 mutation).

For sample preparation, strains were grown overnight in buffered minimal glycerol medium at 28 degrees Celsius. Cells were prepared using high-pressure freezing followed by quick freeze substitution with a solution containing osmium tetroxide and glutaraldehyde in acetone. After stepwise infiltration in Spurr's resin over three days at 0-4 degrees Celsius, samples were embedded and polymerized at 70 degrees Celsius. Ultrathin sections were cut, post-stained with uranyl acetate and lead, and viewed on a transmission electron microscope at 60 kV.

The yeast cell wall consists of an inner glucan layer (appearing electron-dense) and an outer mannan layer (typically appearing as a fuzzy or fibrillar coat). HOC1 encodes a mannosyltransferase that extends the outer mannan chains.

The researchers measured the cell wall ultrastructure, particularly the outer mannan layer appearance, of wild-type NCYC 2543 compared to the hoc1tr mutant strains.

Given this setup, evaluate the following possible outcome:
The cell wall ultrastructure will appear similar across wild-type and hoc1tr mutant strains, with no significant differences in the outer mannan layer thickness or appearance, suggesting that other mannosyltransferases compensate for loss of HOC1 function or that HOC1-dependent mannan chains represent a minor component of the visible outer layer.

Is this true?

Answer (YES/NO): NO